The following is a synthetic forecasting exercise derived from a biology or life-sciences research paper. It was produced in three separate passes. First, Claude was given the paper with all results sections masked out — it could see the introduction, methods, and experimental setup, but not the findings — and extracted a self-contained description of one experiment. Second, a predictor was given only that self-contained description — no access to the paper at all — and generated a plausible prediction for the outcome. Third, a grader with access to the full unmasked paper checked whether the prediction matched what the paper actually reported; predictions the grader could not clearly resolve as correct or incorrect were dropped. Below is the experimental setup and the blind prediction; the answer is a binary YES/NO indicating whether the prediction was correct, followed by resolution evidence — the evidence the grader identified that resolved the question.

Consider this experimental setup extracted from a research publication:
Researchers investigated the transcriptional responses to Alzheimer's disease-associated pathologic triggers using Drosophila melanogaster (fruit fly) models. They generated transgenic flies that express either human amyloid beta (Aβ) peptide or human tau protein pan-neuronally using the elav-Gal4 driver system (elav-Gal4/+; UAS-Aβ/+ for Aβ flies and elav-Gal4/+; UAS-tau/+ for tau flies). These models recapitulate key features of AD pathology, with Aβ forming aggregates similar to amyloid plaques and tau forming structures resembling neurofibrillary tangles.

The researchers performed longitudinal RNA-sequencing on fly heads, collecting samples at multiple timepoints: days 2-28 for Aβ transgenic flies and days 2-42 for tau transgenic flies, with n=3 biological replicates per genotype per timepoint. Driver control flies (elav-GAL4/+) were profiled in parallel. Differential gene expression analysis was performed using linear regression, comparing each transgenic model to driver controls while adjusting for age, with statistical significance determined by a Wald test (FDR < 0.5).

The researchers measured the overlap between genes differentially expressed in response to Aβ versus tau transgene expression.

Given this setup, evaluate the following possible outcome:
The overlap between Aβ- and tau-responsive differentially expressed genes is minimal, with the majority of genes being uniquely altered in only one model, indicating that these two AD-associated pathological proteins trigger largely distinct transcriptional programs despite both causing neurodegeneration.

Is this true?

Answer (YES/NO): NO